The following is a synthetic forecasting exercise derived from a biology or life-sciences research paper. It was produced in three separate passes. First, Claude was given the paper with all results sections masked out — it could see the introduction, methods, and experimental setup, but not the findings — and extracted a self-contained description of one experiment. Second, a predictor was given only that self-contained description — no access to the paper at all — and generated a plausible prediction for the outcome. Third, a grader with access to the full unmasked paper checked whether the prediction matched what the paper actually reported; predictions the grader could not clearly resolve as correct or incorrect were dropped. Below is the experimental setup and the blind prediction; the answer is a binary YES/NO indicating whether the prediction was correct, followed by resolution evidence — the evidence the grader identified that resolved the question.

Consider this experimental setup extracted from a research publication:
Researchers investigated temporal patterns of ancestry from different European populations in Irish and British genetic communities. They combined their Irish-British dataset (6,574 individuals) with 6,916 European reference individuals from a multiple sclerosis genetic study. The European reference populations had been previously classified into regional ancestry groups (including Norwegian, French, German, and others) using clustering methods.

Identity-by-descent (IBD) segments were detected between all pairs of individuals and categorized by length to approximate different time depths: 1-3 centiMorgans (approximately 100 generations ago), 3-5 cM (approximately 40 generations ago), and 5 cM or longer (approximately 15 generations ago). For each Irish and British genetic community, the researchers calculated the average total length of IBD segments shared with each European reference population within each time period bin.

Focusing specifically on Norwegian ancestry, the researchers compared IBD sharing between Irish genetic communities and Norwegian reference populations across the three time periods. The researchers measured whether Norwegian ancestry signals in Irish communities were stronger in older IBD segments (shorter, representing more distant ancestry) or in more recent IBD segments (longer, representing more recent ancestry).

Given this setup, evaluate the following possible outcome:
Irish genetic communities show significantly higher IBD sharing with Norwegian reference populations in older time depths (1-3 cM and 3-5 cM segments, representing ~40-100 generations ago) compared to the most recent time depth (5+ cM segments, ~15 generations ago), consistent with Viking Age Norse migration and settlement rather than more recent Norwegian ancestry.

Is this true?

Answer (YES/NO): YES